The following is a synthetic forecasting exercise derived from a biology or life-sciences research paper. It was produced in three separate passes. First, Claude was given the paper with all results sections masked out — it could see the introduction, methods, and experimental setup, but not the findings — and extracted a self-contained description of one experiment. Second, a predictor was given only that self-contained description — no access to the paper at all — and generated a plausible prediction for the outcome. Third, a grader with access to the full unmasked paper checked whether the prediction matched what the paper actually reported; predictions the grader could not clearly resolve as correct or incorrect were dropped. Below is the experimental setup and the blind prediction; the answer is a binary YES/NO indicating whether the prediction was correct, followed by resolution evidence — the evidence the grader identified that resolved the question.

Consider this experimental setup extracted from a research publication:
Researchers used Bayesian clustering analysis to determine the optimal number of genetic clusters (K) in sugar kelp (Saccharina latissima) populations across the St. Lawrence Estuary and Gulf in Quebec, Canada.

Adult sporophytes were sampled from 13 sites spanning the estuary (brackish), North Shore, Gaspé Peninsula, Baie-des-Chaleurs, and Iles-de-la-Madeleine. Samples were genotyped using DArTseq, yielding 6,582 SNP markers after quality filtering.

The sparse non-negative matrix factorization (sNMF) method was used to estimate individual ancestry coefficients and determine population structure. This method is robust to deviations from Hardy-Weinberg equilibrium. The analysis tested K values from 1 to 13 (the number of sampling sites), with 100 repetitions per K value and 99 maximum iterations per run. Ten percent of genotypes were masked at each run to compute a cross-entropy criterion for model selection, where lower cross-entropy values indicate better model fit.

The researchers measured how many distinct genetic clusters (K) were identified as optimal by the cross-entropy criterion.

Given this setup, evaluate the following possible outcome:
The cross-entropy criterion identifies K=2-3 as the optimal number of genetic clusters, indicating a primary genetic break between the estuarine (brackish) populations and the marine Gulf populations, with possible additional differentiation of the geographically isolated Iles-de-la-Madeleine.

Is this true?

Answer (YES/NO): NO